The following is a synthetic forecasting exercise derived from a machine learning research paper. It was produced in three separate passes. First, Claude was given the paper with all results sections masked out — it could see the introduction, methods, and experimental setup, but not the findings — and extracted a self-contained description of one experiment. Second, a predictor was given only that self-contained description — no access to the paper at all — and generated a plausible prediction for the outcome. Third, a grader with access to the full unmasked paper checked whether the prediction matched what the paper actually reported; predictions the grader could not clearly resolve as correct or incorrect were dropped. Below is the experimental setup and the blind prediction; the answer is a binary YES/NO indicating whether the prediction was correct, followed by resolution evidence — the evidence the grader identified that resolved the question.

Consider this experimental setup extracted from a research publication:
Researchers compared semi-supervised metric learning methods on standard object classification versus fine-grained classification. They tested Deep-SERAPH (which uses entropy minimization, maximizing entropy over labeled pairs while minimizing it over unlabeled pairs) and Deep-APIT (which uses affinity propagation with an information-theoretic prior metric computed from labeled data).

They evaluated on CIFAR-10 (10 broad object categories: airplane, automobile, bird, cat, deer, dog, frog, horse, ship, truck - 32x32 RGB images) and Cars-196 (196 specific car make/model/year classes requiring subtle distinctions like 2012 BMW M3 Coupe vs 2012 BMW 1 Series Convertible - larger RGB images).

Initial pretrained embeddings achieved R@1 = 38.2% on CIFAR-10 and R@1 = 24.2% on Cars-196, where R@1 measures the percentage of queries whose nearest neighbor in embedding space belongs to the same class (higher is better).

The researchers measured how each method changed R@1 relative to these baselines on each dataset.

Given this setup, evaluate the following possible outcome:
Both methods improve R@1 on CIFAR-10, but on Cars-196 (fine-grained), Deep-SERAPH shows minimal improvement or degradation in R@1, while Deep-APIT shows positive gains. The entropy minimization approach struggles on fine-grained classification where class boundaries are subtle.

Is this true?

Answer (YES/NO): NO